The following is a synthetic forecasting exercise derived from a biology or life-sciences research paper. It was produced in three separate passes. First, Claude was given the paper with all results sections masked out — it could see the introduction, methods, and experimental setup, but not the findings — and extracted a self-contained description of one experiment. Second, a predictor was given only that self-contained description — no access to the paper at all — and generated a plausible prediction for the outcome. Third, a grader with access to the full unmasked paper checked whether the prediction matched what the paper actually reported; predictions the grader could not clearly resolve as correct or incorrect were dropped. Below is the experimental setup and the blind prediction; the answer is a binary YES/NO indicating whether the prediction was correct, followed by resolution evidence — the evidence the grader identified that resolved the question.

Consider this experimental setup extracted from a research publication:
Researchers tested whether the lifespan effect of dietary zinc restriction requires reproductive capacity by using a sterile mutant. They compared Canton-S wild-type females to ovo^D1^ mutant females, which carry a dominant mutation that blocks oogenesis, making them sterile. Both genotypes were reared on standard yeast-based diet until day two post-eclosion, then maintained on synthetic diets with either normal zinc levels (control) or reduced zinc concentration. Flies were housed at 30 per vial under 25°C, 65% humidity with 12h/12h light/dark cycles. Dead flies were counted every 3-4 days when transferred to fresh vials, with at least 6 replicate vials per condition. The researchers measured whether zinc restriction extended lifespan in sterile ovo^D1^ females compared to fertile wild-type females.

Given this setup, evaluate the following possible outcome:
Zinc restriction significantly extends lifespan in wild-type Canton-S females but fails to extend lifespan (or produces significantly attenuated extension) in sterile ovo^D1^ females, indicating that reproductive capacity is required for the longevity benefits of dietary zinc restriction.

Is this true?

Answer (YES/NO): YES